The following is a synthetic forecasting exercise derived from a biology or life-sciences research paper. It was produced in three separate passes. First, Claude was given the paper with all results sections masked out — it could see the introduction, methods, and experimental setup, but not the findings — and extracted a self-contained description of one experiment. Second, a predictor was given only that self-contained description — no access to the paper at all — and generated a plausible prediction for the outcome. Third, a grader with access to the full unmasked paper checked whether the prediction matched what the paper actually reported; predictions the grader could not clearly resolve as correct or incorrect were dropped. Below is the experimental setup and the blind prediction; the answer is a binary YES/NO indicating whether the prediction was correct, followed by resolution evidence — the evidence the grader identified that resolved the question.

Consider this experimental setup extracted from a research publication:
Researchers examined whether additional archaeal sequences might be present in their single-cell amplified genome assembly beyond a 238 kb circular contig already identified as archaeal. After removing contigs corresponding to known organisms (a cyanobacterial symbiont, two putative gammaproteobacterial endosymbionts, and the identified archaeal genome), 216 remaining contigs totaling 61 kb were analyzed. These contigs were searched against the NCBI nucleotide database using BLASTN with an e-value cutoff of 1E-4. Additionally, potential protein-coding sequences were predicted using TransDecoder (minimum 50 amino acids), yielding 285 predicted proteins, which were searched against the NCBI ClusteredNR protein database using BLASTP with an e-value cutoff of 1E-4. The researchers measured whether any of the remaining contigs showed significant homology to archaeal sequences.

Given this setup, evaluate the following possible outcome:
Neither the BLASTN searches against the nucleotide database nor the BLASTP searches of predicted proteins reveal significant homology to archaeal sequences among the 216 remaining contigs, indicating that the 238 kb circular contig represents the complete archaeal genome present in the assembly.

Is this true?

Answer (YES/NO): YES